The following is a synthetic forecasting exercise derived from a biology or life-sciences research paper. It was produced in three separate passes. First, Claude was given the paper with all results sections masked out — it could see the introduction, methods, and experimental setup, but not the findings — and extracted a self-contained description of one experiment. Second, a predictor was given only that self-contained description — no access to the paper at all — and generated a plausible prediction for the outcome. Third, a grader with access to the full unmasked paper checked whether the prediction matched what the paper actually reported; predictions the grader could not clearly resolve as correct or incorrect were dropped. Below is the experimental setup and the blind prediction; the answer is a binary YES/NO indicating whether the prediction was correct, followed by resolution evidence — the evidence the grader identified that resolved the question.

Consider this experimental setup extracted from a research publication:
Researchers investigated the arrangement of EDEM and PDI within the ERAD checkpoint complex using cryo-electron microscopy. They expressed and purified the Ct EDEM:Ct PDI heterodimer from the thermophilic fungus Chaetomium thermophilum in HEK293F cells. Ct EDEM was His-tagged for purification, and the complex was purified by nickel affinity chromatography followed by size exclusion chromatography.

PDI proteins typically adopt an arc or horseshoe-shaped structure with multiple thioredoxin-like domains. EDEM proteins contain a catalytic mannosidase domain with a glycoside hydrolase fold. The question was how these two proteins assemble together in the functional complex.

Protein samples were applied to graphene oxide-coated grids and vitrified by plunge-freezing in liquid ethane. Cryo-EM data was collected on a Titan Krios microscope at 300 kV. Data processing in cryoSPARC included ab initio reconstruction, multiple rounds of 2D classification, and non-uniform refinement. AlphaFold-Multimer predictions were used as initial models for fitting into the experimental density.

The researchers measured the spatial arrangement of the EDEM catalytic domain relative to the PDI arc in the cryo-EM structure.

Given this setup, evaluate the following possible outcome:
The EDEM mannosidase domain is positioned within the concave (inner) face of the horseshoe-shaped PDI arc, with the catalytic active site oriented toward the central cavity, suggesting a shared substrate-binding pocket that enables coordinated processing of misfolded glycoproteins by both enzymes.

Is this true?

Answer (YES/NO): NO